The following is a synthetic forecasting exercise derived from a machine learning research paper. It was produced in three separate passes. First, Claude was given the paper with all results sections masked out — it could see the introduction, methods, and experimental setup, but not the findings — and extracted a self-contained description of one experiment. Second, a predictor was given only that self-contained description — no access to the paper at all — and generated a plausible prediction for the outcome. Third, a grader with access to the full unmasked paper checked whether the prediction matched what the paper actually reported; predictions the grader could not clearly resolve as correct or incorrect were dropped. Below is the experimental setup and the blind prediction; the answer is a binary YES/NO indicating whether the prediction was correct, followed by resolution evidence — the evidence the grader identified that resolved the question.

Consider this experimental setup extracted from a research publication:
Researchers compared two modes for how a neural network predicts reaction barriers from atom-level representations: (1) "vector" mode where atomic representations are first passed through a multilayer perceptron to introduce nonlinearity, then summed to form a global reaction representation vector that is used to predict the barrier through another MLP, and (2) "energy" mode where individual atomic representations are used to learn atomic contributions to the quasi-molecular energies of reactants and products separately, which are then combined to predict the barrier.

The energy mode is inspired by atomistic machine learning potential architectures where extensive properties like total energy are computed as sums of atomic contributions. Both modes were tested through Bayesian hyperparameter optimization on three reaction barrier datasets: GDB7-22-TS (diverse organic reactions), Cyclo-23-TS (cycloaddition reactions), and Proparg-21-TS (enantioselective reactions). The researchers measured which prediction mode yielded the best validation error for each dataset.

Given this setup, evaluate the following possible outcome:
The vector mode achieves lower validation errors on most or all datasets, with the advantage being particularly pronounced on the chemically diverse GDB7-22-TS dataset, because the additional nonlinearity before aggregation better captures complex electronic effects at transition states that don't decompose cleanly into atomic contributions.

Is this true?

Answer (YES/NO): NO